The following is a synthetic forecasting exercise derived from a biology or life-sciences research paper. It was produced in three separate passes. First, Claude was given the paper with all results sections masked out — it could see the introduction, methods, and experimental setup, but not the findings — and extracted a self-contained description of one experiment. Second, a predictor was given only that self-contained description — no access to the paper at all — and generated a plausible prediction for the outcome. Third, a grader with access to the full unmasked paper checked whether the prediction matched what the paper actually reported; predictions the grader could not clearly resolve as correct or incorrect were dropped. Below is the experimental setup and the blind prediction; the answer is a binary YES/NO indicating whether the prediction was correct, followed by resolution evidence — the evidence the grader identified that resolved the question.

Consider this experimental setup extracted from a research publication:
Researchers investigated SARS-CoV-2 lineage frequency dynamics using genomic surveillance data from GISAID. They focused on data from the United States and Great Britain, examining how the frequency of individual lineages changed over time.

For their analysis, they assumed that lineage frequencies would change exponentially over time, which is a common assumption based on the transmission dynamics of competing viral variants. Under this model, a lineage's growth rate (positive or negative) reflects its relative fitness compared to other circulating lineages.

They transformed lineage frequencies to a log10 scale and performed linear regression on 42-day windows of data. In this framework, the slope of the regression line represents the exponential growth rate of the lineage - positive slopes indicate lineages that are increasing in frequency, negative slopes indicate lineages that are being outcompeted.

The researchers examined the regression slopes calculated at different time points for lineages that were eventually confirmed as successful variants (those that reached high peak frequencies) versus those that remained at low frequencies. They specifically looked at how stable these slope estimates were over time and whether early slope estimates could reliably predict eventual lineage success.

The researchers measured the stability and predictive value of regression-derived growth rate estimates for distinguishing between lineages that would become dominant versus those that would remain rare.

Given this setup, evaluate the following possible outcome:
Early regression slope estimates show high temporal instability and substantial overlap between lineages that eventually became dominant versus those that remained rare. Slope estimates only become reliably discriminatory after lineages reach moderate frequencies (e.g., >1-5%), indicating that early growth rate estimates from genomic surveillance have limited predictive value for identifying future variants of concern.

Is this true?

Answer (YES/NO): NO